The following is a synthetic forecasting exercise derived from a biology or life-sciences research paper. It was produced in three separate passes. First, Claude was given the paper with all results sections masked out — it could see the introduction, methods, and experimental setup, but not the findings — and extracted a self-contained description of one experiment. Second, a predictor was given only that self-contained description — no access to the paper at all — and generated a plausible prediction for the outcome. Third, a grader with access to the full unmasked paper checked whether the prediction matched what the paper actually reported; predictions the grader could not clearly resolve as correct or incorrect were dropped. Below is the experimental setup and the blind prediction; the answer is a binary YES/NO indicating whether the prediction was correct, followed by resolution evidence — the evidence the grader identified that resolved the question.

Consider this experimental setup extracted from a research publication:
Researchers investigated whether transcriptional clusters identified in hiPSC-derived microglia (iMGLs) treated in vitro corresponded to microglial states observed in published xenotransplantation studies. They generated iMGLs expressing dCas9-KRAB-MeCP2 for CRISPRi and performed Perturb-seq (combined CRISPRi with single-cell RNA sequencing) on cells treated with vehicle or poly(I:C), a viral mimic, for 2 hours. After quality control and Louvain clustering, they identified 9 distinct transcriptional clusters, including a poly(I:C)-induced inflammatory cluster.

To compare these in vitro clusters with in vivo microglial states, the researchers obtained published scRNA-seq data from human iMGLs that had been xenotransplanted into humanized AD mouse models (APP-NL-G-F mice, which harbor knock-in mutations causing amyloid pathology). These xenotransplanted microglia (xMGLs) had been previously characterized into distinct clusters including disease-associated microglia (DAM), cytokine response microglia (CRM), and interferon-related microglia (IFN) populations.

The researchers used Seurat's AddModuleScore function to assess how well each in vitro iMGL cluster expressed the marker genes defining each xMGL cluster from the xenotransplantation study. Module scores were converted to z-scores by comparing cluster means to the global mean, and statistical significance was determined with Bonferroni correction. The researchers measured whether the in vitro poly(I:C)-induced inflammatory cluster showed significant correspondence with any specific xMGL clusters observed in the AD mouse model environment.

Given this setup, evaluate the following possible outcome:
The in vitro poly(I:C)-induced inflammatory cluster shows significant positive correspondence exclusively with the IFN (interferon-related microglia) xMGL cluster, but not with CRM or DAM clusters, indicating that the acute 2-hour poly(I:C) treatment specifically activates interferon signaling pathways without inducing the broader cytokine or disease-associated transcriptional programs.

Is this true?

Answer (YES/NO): NO